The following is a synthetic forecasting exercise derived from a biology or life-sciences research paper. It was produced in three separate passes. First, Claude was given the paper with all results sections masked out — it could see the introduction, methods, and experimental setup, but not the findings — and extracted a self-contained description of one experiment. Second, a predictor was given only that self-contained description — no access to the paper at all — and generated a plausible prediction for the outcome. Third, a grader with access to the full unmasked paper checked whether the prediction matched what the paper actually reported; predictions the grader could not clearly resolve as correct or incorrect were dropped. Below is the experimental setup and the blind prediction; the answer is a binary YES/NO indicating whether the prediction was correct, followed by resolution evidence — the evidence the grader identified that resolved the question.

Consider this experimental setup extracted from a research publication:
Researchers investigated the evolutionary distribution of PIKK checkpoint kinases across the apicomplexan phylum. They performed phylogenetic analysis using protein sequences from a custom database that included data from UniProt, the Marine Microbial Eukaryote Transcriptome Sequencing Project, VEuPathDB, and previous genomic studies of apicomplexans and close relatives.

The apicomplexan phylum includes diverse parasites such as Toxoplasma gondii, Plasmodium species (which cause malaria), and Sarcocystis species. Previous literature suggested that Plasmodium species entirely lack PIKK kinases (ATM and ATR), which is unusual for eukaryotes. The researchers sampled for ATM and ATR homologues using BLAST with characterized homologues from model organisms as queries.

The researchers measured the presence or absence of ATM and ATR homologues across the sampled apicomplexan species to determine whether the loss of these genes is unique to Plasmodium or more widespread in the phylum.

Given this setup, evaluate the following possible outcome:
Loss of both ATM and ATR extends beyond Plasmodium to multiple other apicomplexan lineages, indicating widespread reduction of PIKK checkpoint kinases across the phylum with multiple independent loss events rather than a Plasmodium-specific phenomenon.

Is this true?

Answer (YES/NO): NO